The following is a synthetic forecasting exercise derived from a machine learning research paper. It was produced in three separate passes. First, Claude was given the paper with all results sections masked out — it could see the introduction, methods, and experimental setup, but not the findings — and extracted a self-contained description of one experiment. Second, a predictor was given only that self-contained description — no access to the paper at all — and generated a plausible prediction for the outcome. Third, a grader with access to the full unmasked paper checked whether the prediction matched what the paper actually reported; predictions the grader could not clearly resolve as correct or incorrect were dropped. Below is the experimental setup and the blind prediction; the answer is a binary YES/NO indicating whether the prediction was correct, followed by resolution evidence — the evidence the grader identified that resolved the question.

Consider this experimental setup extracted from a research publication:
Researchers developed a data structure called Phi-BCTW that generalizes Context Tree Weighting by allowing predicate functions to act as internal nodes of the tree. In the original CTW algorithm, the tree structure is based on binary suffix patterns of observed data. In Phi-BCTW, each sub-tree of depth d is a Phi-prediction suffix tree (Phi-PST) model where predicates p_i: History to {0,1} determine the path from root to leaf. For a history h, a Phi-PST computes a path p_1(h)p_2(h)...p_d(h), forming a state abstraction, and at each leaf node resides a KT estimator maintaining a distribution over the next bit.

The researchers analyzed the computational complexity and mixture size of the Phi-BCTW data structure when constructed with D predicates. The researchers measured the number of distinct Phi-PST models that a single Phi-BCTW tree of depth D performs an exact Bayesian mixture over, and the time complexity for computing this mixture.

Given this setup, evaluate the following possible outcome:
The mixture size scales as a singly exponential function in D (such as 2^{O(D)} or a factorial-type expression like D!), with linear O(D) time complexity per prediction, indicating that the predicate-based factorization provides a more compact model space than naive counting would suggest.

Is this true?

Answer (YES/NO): NO